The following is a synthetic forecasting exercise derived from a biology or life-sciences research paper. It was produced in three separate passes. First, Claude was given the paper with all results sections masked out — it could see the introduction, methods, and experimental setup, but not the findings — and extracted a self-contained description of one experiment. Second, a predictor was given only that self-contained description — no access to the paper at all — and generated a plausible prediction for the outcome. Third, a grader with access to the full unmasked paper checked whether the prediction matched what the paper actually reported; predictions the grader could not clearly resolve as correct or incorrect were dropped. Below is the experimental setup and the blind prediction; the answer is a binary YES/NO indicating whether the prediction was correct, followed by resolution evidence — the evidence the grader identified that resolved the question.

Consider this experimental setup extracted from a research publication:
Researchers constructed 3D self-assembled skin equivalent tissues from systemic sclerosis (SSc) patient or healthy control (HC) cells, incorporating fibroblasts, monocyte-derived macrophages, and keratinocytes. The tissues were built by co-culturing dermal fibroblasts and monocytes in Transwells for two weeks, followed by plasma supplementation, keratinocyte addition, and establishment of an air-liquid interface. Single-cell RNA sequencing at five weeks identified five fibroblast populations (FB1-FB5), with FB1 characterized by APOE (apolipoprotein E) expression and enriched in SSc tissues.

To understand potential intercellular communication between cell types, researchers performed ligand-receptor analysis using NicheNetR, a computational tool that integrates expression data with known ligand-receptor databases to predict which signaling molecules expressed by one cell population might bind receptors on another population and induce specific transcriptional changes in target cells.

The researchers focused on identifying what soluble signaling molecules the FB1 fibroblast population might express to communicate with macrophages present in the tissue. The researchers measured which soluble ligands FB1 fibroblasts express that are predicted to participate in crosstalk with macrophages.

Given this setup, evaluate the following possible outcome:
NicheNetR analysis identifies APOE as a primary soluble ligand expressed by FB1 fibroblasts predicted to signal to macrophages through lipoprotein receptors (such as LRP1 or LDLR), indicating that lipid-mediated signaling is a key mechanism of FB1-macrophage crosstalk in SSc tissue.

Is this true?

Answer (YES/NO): NO